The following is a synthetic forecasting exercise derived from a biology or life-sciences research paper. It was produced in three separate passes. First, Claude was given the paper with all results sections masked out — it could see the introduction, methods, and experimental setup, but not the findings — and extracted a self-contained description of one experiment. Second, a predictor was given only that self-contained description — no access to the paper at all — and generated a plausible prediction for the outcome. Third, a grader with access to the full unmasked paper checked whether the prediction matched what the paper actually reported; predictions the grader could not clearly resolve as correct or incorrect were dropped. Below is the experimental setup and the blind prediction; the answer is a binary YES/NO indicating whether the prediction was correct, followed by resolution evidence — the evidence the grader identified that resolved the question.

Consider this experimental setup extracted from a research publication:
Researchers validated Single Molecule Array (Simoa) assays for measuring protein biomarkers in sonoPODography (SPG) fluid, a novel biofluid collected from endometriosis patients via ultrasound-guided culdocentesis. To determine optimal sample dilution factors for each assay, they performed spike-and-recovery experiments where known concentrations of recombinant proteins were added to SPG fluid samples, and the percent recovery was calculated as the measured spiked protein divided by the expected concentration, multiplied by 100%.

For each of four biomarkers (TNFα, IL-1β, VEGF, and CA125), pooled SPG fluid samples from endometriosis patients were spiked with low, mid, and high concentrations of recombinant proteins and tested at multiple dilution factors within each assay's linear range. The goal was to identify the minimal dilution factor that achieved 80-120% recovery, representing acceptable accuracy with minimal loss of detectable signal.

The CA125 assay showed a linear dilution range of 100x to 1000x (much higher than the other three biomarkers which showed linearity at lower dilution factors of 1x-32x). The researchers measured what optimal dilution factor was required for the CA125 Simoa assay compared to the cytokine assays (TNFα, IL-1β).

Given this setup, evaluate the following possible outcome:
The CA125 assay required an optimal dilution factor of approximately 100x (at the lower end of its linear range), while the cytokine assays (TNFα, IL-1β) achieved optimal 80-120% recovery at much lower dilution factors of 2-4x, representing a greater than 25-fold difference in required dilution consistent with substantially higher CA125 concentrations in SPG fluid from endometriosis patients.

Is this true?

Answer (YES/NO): NO